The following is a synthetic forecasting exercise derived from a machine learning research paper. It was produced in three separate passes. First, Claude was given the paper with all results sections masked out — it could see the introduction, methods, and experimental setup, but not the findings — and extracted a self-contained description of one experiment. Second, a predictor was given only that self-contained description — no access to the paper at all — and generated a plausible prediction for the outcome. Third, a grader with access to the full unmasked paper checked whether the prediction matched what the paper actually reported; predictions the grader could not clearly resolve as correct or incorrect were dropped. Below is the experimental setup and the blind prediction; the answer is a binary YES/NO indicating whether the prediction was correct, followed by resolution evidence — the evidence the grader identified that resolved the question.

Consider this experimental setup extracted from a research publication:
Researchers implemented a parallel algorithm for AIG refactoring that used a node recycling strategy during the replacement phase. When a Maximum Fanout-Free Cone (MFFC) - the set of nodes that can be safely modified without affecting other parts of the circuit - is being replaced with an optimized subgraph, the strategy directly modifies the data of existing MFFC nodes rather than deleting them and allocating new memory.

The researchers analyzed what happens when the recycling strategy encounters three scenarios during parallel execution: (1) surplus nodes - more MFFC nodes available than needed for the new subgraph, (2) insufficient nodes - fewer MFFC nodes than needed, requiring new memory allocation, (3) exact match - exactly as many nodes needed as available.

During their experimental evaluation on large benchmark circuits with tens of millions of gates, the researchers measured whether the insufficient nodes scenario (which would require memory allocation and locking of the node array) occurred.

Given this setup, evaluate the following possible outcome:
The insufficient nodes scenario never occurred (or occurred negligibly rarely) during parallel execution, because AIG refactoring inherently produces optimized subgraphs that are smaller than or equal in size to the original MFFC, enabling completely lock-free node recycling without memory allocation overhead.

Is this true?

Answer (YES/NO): YES